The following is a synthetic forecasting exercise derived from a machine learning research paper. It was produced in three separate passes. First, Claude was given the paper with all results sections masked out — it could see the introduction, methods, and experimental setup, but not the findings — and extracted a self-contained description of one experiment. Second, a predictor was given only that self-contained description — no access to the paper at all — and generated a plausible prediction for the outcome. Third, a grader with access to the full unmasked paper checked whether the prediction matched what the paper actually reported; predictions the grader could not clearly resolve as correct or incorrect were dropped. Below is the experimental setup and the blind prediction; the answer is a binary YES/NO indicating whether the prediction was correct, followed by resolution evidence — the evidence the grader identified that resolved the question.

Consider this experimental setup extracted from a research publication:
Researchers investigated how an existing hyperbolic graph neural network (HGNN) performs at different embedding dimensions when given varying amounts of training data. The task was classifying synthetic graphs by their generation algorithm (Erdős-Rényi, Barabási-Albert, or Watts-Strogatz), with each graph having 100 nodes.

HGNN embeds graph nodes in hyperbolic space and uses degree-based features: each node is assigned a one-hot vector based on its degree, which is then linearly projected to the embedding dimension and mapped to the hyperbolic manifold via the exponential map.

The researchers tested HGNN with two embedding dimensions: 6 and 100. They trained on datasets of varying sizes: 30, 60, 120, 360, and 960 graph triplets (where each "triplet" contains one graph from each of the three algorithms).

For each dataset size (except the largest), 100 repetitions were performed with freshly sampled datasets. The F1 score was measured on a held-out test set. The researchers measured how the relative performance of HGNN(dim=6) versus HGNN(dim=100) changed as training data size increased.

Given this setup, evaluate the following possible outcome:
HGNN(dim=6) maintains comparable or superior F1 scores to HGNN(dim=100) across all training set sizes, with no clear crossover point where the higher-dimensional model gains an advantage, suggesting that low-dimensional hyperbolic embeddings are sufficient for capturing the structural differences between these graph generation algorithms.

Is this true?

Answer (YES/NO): NO